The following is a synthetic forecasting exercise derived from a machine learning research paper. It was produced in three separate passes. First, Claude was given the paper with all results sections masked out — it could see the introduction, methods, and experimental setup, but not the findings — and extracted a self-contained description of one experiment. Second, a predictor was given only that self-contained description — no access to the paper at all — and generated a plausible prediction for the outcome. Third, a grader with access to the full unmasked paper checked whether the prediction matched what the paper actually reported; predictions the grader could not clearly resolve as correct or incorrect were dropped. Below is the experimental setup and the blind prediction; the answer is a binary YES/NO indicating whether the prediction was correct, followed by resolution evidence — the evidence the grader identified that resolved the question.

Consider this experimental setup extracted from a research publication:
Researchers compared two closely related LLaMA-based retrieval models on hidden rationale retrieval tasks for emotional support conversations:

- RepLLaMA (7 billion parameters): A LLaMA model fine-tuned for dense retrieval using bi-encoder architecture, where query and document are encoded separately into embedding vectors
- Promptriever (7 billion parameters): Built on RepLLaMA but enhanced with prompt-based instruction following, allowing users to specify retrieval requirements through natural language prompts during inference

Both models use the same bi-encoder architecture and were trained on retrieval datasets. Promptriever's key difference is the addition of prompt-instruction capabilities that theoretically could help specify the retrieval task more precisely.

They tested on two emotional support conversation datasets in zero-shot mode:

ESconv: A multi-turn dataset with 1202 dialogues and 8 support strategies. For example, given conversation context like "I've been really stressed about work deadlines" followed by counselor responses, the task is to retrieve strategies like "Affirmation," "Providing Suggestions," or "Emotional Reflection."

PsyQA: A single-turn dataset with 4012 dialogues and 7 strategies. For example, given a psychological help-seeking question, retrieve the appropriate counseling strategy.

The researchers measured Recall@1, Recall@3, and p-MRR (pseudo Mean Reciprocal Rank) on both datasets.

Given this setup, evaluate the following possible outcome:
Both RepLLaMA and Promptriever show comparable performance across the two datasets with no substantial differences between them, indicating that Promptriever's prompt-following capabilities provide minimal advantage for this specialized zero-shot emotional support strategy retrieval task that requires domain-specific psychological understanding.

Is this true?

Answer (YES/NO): YES